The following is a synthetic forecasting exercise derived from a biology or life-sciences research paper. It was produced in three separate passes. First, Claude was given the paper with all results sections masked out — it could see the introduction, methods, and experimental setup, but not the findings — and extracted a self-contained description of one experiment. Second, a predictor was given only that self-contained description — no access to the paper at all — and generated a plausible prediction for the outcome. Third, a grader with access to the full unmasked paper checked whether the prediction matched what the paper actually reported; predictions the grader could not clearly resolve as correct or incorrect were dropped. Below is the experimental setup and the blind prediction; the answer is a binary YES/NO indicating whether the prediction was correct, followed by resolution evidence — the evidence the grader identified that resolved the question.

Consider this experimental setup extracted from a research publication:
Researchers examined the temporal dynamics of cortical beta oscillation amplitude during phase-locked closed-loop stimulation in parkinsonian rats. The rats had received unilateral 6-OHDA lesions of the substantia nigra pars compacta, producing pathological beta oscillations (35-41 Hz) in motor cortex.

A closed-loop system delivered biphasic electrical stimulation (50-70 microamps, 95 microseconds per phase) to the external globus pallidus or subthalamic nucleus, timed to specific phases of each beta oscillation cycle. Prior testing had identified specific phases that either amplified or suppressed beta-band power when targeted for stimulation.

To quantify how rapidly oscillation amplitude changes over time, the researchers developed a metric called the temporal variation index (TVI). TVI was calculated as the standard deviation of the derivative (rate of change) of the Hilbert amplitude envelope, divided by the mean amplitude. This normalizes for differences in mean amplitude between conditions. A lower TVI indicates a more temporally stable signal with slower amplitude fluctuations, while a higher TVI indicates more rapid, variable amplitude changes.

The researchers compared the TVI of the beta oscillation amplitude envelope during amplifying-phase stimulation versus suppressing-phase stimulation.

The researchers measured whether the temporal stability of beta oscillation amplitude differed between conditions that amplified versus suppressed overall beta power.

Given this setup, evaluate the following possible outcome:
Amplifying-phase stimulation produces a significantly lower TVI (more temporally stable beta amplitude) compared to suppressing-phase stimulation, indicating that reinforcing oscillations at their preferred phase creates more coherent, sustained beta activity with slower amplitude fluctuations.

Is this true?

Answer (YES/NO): YES